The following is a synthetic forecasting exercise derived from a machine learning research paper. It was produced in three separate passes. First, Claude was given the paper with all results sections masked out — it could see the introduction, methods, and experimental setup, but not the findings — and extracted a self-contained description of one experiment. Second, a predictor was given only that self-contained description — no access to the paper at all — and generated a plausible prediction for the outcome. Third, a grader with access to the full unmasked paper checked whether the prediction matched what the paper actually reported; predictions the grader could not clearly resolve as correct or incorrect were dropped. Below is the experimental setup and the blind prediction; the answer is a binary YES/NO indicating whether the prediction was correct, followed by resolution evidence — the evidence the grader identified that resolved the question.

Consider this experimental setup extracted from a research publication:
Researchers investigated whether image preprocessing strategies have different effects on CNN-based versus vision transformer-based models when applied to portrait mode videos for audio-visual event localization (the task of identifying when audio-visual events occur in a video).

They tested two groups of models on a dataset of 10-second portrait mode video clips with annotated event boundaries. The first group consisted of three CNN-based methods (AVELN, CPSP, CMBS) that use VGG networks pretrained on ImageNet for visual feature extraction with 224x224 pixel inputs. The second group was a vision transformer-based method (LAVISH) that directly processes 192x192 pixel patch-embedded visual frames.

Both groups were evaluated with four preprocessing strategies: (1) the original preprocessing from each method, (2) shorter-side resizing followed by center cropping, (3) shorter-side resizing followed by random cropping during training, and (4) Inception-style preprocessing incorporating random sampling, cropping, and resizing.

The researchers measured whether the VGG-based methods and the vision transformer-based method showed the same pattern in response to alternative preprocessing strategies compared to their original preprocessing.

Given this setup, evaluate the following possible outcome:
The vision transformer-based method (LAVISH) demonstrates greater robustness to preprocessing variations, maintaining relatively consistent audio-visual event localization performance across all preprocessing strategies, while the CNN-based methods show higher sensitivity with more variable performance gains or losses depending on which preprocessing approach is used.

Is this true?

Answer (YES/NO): NO